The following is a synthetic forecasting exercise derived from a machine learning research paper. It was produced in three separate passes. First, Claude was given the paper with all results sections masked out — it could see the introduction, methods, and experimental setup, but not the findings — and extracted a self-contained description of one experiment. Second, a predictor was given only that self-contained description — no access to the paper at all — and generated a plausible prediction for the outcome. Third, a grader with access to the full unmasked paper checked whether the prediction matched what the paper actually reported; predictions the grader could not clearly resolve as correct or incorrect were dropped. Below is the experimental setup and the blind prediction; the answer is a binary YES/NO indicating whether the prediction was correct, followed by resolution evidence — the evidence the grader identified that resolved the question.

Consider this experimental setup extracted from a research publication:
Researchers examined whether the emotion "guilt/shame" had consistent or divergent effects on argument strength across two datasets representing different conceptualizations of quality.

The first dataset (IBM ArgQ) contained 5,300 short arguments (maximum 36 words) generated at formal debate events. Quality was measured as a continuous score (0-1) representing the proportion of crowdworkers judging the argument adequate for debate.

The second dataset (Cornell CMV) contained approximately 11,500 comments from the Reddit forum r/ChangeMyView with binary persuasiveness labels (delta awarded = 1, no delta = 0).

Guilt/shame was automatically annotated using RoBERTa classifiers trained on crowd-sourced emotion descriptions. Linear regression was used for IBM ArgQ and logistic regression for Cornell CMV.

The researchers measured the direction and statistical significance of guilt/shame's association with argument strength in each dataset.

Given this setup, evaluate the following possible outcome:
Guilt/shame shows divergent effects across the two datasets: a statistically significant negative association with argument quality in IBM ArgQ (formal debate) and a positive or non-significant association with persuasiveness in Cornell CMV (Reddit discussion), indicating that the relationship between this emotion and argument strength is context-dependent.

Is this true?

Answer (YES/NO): NO